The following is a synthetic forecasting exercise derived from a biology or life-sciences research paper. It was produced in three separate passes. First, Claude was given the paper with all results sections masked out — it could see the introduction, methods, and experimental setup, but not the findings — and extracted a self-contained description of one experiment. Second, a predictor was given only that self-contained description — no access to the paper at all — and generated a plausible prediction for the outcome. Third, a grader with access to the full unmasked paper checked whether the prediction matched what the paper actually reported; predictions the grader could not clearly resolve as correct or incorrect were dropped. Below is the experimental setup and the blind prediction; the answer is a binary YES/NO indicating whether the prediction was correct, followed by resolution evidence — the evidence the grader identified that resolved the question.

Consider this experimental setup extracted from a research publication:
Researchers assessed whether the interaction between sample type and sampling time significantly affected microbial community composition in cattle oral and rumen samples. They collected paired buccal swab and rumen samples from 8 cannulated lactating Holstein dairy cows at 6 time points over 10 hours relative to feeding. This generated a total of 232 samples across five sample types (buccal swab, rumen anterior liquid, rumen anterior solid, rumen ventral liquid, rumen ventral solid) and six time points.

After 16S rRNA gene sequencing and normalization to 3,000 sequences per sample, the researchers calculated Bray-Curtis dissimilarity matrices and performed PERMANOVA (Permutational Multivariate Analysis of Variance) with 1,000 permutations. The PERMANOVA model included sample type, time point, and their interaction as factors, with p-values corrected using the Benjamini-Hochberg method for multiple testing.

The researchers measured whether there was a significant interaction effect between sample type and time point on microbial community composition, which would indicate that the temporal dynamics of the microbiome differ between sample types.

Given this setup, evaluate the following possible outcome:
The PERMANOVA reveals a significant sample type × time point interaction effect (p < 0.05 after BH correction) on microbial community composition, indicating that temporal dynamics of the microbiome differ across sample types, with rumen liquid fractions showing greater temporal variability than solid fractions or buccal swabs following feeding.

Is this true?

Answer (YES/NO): NO